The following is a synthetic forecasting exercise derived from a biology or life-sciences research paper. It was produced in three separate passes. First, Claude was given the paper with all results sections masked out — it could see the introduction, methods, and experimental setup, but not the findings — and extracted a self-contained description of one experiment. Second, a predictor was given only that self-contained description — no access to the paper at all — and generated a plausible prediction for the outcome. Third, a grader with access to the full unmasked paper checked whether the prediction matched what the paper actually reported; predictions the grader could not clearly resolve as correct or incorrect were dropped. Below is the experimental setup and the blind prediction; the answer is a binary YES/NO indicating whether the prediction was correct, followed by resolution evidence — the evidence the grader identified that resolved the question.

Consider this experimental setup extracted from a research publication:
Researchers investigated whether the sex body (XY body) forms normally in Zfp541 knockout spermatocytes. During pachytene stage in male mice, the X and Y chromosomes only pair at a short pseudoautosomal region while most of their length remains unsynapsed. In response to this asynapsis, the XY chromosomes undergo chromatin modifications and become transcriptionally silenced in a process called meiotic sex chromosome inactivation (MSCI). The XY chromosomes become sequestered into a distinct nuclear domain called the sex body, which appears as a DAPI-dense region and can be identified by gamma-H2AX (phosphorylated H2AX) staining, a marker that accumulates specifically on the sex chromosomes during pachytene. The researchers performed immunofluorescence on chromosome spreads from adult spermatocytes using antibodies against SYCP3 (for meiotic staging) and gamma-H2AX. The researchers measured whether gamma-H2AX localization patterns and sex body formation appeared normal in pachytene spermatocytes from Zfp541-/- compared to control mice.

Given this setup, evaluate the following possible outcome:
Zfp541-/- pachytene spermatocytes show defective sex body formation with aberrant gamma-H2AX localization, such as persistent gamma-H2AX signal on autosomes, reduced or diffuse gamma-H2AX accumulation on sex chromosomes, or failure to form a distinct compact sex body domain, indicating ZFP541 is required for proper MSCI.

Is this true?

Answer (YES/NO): NO